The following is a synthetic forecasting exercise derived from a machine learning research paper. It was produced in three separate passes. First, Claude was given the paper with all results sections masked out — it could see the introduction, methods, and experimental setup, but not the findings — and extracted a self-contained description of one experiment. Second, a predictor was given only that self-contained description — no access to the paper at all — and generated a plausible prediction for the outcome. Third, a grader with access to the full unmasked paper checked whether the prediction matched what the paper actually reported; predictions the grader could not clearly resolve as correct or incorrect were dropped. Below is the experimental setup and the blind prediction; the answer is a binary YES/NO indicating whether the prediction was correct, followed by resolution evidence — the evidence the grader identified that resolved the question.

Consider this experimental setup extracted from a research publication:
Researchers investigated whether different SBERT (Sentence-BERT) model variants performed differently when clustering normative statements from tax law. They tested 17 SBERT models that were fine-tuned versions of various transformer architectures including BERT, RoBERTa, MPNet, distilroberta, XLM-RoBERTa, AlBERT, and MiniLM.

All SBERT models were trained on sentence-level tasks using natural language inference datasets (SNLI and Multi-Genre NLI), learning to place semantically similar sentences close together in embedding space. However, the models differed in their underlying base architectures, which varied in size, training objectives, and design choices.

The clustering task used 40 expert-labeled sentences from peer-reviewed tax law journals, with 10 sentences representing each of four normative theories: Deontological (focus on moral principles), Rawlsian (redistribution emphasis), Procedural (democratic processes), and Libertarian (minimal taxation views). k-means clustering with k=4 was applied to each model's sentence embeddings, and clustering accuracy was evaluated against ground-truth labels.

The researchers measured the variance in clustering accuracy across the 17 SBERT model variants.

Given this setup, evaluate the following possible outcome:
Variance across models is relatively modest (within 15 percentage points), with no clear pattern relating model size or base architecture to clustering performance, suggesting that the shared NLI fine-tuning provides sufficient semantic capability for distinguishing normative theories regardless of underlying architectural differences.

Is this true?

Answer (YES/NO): NO